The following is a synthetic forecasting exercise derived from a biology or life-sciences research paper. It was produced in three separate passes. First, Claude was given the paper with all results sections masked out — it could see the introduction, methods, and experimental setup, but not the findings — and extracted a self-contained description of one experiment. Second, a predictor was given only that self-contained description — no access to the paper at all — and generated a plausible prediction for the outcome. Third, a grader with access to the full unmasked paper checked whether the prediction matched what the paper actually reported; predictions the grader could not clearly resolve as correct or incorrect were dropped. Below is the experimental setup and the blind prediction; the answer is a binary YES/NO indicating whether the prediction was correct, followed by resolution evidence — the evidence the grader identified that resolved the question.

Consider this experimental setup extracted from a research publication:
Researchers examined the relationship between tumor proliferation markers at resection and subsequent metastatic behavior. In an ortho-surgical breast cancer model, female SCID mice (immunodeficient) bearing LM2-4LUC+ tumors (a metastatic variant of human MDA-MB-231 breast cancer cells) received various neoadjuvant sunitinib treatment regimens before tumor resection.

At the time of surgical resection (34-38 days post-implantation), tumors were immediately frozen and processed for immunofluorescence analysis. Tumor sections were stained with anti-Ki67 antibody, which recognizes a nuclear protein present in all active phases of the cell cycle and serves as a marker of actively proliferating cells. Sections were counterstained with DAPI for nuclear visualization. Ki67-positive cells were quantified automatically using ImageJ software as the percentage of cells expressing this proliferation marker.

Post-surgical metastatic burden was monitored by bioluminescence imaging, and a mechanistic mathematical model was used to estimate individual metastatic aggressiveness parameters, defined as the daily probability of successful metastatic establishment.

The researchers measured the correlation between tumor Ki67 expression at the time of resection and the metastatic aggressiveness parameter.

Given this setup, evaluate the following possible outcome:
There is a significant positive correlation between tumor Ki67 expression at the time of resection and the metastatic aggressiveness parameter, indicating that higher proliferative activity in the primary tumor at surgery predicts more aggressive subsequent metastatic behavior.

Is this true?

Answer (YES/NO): NO